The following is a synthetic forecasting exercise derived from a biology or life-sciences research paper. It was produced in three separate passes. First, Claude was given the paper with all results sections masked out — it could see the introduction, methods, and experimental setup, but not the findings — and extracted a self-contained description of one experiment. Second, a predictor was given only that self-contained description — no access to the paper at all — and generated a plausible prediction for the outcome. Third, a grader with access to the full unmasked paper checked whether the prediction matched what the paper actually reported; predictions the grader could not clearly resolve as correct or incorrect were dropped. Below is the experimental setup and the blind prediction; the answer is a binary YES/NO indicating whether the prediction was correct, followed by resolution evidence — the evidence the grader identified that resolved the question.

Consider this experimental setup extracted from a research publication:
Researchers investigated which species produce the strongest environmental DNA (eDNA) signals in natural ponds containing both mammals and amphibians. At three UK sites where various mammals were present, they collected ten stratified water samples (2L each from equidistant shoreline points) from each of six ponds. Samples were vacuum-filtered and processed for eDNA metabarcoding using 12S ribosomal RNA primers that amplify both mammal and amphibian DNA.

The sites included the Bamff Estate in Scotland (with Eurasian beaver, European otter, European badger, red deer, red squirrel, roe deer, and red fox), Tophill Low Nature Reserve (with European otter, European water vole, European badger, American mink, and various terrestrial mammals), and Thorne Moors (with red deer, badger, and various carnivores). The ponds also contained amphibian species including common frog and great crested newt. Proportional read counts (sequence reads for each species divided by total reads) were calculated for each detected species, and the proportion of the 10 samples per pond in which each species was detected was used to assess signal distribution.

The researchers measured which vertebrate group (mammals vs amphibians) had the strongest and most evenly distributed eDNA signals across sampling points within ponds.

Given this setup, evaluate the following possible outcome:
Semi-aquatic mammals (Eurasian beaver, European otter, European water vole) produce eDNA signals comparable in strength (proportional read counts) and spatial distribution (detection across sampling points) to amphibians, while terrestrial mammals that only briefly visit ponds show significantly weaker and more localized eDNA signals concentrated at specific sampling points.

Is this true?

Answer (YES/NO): NO